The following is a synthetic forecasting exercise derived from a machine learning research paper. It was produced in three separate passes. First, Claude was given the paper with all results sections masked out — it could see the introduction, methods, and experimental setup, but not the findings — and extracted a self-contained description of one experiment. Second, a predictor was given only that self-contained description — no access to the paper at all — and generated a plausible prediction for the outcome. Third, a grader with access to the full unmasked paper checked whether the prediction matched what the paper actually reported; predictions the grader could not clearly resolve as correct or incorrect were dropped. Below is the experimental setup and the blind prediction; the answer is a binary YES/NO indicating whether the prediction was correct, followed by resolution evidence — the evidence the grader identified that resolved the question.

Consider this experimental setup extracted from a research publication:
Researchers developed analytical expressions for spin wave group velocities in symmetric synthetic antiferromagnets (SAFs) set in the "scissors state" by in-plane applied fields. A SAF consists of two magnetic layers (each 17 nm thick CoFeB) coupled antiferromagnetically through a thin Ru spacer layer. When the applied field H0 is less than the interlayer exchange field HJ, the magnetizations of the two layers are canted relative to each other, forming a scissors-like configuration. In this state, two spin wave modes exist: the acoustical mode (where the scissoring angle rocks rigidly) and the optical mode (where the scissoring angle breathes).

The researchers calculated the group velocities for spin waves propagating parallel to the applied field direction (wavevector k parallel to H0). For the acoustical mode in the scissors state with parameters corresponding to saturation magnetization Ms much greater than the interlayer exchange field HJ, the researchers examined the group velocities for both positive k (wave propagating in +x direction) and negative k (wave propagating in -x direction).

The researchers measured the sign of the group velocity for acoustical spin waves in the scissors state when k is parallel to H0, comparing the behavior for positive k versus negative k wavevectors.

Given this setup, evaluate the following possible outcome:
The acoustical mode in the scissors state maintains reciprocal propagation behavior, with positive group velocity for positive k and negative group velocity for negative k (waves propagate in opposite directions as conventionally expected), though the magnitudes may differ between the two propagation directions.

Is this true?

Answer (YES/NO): NO